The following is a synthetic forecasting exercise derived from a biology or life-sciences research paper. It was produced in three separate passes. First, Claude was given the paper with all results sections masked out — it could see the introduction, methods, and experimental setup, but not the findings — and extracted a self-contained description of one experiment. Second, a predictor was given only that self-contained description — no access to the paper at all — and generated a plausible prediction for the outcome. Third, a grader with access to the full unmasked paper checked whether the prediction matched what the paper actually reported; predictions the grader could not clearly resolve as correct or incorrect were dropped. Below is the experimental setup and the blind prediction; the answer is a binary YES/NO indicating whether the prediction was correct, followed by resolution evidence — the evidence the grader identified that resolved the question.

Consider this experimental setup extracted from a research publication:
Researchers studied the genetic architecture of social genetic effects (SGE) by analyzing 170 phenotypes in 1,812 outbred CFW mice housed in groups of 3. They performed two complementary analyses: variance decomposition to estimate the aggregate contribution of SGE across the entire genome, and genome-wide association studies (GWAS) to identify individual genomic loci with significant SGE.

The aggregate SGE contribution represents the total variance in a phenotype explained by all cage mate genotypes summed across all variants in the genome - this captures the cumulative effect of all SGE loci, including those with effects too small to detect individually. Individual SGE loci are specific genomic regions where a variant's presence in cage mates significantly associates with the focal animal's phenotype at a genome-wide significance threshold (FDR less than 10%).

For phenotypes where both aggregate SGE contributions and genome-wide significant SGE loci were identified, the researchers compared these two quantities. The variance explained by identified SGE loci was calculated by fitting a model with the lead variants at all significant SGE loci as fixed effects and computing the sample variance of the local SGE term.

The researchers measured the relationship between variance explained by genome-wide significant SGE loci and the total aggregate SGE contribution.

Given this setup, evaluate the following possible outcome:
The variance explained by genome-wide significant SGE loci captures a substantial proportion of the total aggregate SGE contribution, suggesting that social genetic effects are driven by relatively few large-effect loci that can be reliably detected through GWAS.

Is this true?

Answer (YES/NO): NO